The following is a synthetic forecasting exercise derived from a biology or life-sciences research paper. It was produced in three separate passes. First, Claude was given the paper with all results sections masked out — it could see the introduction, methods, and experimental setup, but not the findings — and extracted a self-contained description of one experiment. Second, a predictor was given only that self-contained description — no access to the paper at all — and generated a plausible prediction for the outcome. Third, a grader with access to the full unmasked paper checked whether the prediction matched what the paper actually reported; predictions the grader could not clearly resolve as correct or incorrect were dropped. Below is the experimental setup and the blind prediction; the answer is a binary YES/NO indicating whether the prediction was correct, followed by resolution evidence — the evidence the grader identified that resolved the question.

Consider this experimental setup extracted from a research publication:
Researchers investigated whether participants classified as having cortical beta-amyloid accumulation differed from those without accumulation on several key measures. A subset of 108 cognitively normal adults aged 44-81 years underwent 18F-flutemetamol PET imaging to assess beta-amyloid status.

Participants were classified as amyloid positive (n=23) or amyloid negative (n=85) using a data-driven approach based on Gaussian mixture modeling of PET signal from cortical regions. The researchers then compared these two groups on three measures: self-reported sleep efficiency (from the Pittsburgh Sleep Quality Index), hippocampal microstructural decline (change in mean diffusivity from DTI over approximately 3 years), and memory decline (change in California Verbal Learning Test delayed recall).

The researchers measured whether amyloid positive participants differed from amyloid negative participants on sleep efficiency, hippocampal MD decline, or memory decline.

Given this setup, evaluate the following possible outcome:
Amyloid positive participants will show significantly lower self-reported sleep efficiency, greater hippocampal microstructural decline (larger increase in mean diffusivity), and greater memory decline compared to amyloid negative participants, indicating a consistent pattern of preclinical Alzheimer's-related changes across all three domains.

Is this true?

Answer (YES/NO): NO